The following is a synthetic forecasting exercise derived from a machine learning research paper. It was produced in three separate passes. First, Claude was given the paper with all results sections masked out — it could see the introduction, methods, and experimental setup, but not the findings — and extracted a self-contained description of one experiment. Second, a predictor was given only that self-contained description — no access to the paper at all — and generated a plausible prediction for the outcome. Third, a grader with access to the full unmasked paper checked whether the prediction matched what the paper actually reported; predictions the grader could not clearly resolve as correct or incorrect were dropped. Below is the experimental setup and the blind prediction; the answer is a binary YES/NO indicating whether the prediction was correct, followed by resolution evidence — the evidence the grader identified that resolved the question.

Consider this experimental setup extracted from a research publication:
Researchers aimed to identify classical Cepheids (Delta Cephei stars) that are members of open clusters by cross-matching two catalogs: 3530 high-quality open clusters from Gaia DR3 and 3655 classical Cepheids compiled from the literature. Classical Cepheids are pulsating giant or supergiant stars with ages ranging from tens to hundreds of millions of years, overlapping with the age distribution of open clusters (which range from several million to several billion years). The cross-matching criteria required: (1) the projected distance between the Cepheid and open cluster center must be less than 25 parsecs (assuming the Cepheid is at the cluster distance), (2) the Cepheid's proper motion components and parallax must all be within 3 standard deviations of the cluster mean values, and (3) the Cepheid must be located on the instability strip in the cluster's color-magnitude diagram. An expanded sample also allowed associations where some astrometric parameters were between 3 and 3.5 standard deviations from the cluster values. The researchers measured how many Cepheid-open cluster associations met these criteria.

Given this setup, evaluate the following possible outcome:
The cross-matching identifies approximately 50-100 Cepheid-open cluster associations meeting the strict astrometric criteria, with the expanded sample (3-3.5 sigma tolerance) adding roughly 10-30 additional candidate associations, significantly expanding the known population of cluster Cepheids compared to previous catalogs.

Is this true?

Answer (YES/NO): NO